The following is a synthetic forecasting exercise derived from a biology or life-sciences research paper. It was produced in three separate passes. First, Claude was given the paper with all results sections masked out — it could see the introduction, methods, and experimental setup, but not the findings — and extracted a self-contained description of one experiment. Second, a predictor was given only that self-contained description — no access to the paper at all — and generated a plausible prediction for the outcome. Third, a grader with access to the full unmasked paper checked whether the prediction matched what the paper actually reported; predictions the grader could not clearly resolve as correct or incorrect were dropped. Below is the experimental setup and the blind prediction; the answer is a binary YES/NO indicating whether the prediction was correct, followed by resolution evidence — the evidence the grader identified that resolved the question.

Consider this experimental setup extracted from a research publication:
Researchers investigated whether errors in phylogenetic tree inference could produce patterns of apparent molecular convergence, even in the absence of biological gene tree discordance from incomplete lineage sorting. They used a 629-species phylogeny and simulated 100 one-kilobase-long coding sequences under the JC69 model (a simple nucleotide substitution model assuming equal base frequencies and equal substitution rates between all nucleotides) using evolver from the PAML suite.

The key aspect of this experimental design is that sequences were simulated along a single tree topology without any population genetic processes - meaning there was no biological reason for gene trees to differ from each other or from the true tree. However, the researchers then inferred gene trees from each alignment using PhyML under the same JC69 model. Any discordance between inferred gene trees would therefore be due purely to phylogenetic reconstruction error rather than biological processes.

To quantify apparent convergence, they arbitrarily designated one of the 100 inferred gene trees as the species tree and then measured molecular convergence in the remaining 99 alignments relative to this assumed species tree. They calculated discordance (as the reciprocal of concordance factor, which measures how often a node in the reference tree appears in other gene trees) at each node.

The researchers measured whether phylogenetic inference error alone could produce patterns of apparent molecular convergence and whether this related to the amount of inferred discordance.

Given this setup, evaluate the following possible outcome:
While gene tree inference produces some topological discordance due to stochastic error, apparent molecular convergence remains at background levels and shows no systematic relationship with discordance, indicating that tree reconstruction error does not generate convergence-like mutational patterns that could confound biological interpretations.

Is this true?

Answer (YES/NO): NO